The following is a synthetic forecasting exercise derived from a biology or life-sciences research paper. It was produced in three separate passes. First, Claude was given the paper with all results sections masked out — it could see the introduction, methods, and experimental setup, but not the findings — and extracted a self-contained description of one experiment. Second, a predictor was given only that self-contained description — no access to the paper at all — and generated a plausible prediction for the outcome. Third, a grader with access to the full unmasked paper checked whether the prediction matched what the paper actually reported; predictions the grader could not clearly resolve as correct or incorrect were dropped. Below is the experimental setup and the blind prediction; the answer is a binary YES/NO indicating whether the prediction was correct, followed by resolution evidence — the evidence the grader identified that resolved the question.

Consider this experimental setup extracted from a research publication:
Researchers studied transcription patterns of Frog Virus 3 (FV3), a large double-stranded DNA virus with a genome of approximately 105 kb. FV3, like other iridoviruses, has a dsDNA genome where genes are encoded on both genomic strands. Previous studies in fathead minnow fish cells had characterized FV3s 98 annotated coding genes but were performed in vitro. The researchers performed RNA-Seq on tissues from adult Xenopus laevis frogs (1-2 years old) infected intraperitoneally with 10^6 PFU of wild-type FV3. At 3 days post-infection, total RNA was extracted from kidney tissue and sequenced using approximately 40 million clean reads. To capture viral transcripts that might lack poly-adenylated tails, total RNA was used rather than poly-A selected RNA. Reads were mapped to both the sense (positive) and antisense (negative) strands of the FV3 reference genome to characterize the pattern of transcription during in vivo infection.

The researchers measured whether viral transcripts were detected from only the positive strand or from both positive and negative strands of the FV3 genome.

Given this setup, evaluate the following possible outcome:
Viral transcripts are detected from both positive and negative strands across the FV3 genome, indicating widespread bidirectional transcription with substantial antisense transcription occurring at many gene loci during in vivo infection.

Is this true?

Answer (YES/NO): NO